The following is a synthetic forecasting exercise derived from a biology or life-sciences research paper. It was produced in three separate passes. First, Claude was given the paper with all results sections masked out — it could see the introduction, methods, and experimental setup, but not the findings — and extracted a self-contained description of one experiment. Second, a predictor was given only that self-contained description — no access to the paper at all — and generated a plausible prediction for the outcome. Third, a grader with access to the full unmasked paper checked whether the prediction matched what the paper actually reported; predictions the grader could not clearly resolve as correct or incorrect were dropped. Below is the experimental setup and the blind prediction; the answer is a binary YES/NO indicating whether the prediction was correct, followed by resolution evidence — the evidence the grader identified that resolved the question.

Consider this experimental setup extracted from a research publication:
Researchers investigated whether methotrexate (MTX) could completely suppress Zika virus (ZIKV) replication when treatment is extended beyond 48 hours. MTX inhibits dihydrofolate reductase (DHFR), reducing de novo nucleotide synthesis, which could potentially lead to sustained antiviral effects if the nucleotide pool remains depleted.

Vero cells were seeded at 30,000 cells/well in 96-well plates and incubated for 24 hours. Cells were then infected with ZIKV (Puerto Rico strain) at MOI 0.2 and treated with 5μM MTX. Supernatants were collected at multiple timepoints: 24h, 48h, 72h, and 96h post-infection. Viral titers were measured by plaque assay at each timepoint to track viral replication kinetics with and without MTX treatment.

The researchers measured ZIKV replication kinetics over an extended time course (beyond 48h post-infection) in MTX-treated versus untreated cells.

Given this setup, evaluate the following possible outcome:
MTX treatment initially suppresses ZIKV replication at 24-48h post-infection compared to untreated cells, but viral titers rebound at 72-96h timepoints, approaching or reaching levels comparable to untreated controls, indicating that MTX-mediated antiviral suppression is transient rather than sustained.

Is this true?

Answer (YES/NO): YES